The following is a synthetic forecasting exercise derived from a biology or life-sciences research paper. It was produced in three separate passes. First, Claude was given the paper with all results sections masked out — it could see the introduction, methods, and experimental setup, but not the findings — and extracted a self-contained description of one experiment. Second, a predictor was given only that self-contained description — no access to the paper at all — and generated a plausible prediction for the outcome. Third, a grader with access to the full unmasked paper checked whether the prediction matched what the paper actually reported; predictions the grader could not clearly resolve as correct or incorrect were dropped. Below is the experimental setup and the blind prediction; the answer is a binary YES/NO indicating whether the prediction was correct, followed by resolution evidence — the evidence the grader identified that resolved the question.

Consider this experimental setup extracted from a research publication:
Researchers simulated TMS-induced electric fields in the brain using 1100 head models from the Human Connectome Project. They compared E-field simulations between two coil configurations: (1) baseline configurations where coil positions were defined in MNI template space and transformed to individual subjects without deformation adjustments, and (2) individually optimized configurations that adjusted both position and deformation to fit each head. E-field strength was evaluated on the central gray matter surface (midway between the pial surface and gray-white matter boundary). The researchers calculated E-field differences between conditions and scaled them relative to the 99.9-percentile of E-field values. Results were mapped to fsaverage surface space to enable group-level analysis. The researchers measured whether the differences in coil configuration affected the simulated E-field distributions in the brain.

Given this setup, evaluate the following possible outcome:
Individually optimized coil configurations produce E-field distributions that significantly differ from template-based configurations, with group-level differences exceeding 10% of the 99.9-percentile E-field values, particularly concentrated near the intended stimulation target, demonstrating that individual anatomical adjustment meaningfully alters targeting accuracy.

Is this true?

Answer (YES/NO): YES